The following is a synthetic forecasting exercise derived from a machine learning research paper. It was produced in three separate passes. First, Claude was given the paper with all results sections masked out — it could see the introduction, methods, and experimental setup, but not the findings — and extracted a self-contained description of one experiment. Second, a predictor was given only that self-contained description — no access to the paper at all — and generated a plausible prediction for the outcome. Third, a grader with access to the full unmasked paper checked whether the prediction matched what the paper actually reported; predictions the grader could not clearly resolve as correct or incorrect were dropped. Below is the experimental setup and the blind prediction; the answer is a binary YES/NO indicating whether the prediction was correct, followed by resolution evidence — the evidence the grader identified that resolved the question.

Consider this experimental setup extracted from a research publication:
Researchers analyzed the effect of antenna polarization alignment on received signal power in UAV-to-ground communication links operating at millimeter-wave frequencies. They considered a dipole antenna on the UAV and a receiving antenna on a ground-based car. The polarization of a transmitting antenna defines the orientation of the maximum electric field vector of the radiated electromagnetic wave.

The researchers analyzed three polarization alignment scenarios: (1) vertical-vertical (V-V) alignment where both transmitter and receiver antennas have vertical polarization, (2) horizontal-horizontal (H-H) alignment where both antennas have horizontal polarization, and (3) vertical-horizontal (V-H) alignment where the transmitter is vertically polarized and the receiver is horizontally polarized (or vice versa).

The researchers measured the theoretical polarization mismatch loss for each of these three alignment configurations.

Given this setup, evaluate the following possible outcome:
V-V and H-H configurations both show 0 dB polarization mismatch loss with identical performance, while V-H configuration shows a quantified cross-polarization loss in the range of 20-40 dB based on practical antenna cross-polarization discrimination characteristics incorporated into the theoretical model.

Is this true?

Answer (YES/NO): NO